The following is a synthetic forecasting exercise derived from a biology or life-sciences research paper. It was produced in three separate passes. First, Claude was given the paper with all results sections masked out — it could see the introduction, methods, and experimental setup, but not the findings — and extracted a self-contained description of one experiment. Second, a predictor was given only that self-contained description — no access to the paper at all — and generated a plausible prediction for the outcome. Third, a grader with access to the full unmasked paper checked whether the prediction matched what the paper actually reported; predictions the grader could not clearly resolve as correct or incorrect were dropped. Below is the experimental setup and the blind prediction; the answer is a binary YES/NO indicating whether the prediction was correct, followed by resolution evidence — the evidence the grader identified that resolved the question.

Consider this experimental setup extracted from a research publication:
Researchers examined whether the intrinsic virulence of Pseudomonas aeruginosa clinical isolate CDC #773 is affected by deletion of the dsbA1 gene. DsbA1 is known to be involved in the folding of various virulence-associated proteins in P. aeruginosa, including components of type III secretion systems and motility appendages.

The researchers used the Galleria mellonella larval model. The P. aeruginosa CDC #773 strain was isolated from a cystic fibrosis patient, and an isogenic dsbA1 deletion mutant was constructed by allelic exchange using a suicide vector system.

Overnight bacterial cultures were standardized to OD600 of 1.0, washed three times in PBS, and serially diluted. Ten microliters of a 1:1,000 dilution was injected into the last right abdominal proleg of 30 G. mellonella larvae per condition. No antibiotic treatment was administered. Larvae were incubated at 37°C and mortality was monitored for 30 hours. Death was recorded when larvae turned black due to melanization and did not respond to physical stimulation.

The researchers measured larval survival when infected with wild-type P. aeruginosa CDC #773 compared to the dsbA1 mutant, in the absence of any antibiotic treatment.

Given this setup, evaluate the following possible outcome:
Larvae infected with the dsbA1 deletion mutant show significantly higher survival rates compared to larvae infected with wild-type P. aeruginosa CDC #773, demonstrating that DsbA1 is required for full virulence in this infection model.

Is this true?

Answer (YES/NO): NO